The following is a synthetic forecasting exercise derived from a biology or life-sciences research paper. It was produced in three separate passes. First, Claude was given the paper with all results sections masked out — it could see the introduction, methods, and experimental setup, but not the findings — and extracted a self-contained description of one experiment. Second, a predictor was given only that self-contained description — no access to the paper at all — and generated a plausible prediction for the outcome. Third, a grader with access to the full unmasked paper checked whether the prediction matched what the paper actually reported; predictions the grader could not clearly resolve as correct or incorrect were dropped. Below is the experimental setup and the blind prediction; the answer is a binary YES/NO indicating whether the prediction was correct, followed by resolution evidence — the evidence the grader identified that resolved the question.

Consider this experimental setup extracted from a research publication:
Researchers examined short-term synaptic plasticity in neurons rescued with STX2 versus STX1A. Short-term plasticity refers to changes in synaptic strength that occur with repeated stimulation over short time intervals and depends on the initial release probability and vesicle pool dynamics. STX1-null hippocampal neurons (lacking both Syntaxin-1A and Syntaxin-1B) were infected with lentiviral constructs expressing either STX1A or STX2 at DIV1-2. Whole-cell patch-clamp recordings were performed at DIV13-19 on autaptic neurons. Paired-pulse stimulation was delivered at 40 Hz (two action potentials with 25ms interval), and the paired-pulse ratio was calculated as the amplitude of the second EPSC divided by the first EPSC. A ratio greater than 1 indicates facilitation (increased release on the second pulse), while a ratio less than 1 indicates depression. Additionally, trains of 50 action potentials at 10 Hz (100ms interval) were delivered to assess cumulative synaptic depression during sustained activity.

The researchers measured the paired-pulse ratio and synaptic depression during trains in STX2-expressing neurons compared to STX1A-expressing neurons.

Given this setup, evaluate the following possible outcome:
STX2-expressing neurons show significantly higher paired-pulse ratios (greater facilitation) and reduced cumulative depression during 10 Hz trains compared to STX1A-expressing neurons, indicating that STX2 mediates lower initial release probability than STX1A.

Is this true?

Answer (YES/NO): NO